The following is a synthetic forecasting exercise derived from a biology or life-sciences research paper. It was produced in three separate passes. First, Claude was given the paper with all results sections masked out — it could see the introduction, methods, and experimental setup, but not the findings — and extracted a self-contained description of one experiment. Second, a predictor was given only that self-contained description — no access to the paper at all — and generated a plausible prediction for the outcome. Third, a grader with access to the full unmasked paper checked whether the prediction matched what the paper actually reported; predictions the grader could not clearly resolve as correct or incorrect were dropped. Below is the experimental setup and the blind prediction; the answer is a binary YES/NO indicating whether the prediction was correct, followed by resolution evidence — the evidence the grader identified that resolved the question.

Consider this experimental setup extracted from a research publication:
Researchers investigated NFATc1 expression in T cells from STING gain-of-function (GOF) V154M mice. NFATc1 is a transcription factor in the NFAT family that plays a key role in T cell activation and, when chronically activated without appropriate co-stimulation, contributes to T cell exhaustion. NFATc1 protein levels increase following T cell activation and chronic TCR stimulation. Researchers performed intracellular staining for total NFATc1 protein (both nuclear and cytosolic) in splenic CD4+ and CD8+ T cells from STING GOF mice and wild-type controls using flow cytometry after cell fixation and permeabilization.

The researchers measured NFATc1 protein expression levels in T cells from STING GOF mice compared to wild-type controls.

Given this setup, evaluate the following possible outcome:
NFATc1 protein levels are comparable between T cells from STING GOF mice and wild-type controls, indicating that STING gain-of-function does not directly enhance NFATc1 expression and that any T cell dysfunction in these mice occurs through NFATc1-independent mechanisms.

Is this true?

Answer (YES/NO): NO